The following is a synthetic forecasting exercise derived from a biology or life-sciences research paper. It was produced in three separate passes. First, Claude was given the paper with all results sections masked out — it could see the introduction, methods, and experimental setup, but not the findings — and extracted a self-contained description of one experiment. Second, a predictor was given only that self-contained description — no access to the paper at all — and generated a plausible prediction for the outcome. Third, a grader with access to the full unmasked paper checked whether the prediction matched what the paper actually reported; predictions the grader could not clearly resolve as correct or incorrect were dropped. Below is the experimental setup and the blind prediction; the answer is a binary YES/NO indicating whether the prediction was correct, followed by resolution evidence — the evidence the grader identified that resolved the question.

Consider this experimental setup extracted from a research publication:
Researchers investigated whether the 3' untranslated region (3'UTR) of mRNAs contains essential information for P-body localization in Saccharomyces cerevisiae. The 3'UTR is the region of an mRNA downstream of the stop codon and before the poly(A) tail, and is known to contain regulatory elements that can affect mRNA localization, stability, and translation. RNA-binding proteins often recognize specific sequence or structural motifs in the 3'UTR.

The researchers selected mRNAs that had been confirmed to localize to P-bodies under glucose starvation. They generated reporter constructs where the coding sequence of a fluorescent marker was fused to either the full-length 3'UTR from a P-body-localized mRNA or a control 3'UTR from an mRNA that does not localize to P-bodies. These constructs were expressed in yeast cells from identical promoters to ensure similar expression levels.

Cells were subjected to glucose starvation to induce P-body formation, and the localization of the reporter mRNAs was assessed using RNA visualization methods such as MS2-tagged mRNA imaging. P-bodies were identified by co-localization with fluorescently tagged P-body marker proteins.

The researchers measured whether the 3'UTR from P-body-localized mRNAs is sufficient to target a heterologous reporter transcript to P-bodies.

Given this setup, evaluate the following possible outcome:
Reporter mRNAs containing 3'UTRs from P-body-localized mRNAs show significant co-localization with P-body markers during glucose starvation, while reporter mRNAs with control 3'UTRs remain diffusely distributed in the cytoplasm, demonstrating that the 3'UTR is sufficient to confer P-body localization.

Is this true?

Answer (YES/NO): NO